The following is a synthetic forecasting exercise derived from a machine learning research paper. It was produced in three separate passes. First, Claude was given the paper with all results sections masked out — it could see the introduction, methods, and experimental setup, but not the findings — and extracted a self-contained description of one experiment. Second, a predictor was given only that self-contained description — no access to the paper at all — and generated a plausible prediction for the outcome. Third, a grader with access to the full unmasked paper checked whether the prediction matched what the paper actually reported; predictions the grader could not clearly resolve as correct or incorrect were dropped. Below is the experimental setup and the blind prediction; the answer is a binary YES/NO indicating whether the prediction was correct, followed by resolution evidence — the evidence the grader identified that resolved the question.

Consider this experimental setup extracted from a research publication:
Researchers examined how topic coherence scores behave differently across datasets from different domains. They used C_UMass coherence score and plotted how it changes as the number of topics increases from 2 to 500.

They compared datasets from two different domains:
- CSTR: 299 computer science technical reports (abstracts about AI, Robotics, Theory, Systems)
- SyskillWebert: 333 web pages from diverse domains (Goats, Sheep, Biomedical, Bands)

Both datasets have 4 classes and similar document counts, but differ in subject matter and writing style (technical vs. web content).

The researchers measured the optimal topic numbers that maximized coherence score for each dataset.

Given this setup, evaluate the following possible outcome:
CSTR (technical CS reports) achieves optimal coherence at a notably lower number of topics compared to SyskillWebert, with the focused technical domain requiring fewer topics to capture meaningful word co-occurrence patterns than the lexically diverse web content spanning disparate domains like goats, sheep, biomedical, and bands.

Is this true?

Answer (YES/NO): NO